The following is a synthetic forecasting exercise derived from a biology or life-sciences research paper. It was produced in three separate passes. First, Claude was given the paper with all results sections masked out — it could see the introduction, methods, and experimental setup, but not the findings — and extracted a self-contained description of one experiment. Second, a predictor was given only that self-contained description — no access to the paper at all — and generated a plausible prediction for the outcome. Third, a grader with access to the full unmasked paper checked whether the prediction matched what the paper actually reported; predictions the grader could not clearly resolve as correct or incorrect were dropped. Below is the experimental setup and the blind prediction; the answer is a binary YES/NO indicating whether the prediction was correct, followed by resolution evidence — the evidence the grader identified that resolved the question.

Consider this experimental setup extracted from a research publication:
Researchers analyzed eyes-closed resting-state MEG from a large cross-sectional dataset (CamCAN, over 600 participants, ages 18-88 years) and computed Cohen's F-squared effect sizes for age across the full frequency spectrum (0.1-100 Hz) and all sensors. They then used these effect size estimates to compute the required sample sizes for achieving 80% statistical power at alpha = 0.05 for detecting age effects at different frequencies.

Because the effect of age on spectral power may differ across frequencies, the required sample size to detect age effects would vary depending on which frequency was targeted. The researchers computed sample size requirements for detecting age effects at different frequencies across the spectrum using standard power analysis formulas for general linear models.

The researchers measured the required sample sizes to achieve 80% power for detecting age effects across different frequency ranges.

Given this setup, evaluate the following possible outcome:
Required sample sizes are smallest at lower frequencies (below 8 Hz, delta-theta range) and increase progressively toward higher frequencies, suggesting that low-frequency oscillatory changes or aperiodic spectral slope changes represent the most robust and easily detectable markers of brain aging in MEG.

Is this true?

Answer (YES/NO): NO